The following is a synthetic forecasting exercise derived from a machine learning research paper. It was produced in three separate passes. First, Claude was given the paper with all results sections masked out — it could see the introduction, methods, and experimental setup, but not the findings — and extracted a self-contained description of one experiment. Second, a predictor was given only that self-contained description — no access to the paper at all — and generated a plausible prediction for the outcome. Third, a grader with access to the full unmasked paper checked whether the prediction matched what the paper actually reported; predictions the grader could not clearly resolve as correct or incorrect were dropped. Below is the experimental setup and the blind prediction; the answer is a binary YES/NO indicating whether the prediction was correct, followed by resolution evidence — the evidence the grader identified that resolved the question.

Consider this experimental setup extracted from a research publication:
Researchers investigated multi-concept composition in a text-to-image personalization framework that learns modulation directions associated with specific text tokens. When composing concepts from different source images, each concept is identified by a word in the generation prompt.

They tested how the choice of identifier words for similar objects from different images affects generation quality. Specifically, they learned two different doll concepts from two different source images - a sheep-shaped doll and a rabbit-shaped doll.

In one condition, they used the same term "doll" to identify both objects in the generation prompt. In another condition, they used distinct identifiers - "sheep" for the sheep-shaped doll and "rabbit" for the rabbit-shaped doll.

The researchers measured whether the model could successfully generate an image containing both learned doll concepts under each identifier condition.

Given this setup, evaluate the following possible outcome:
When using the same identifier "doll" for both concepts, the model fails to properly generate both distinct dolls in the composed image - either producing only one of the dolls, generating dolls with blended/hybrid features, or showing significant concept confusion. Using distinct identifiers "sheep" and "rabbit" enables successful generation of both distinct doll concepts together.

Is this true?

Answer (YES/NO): YES